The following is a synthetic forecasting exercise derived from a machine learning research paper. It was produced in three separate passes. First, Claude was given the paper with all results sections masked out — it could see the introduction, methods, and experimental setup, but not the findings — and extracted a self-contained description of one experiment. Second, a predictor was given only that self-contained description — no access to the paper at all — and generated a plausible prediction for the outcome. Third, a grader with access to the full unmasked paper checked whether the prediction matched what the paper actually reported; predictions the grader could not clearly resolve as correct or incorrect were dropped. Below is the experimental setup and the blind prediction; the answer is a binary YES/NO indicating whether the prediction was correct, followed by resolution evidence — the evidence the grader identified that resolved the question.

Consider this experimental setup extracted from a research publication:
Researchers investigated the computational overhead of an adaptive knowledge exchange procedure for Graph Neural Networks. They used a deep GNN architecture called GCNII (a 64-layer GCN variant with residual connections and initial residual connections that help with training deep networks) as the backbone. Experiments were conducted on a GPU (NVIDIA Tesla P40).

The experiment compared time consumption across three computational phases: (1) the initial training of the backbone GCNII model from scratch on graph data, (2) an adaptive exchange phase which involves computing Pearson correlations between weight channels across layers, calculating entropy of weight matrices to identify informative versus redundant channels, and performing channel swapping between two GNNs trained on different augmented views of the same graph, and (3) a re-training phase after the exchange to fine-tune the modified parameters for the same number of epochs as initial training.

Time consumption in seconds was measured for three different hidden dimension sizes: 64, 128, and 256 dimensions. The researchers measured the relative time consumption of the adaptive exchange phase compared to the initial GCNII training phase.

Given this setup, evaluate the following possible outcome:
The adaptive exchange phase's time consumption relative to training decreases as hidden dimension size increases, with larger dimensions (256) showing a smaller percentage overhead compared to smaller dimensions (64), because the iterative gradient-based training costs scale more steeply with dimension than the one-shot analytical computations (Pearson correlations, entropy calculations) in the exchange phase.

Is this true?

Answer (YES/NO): NO